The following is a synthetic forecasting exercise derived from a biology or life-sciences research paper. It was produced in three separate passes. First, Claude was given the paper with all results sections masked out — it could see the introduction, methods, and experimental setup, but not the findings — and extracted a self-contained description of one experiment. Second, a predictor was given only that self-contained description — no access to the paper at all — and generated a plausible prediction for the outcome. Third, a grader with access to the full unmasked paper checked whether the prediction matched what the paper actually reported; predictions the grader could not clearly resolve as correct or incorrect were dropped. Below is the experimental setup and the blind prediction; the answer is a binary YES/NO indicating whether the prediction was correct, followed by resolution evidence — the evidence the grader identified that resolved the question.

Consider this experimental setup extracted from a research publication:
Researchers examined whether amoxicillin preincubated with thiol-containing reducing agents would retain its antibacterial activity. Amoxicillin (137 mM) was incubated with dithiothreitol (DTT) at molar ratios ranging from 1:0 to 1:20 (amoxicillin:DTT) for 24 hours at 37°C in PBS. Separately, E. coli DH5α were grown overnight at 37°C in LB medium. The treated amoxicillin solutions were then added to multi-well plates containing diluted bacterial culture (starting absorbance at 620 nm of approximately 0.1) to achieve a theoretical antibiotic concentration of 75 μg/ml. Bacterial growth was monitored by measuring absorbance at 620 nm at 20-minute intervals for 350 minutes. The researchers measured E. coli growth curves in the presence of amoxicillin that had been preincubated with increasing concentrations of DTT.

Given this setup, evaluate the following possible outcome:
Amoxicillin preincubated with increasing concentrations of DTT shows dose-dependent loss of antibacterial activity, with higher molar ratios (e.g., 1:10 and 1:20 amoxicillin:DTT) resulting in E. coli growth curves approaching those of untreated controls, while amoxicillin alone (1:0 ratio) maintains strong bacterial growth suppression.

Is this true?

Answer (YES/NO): YES